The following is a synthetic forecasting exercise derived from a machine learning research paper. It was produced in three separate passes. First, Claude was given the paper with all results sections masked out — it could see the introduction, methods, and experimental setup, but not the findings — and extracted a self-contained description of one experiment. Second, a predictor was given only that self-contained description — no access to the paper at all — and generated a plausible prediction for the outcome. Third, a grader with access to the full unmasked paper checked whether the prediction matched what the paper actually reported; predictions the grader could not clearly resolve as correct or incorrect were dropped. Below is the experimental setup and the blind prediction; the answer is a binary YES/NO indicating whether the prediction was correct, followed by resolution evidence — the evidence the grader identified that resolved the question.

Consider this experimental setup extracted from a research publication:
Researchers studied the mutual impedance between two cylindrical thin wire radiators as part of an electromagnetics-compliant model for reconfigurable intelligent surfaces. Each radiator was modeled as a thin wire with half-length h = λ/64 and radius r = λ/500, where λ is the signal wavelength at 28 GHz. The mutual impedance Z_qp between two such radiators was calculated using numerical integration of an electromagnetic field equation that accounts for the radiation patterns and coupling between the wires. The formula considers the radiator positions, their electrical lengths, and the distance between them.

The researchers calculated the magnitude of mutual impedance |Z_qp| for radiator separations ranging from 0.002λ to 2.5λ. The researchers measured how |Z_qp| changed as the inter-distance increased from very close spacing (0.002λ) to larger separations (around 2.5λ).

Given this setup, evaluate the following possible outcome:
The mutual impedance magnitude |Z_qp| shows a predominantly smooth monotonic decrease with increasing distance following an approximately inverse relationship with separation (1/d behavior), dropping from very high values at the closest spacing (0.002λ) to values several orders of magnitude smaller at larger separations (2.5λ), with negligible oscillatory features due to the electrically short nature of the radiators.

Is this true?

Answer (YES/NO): NO